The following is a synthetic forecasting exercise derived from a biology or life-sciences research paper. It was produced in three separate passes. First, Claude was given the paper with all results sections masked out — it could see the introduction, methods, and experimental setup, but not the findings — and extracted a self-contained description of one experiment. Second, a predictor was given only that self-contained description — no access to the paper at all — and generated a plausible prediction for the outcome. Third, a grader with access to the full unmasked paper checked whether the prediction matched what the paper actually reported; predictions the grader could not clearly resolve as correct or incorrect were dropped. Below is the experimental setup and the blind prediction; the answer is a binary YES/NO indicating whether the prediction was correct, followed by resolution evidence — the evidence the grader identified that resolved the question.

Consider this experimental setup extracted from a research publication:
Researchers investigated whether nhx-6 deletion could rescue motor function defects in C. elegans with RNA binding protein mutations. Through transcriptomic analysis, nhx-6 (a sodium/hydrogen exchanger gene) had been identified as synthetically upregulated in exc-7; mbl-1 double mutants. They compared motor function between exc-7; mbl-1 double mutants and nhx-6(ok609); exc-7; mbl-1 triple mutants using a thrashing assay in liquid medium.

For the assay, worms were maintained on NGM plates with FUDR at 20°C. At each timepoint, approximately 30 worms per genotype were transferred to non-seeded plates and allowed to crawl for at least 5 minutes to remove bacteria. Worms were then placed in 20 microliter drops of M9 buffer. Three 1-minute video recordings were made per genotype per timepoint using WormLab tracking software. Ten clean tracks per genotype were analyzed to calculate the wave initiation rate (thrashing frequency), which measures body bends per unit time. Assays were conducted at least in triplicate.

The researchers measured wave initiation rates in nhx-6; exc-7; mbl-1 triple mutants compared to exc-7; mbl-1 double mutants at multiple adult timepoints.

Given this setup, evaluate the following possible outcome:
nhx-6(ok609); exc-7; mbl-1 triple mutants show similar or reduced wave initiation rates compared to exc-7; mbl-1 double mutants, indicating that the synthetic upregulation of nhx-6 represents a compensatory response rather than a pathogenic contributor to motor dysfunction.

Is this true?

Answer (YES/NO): NO